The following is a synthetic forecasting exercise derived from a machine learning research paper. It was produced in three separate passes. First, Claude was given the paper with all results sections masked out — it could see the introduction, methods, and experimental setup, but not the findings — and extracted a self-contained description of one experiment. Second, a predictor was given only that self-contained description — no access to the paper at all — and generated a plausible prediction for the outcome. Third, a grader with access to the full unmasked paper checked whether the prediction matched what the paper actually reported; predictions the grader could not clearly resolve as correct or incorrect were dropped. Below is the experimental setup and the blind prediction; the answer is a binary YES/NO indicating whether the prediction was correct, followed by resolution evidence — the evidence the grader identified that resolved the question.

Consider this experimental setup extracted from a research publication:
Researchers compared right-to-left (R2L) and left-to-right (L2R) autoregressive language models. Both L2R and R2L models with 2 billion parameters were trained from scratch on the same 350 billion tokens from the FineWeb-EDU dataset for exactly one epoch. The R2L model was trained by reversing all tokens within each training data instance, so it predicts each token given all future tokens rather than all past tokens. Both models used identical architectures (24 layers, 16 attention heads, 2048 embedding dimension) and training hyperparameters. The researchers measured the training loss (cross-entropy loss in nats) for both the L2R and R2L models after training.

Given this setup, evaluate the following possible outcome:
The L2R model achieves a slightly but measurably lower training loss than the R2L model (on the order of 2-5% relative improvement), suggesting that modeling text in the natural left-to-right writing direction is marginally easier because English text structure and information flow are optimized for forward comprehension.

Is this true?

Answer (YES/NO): YES